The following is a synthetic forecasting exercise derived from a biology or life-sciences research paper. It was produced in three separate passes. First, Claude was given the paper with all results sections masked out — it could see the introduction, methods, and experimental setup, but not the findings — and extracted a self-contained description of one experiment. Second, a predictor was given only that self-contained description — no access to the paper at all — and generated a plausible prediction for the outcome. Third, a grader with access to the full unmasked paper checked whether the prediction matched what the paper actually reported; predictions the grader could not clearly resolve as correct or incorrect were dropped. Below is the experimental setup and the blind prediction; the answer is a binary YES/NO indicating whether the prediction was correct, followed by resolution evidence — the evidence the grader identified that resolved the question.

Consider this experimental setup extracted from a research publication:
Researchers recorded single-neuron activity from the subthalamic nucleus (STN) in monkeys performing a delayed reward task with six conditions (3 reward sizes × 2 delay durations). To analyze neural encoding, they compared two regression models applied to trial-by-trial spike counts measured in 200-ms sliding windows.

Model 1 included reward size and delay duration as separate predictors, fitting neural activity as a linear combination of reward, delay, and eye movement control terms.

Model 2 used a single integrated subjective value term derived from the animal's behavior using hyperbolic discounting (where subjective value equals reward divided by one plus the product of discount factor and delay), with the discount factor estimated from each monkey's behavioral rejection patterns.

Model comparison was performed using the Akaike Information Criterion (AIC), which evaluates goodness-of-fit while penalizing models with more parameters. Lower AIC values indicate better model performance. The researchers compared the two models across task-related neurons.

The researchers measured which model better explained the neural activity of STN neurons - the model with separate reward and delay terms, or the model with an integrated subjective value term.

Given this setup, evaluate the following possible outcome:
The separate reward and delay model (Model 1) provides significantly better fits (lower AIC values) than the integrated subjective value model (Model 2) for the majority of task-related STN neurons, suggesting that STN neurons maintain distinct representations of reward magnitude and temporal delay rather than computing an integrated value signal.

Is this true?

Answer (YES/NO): YES